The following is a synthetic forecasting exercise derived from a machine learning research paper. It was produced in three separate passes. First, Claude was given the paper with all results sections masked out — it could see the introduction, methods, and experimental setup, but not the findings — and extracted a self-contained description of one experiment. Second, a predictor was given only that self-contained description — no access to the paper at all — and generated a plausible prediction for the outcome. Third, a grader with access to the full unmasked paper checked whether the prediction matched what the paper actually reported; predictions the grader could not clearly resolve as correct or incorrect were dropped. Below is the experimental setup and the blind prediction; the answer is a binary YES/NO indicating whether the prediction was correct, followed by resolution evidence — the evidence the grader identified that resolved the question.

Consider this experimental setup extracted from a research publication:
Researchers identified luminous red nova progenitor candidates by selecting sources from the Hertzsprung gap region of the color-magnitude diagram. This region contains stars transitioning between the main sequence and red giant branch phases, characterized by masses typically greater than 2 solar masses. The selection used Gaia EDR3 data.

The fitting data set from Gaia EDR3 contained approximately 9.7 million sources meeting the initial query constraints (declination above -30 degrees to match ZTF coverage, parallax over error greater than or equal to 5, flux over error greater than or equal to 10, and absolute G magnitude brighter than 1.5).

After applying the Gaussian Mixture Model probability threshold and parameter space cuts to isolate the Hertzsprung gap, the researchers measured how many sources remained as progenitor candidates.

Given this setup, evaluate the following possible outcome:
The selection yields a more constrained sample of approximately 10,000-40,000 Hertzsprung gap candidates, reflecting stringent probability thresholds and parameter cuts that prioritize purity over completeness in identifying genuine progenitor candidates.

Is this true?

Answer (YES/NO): NO